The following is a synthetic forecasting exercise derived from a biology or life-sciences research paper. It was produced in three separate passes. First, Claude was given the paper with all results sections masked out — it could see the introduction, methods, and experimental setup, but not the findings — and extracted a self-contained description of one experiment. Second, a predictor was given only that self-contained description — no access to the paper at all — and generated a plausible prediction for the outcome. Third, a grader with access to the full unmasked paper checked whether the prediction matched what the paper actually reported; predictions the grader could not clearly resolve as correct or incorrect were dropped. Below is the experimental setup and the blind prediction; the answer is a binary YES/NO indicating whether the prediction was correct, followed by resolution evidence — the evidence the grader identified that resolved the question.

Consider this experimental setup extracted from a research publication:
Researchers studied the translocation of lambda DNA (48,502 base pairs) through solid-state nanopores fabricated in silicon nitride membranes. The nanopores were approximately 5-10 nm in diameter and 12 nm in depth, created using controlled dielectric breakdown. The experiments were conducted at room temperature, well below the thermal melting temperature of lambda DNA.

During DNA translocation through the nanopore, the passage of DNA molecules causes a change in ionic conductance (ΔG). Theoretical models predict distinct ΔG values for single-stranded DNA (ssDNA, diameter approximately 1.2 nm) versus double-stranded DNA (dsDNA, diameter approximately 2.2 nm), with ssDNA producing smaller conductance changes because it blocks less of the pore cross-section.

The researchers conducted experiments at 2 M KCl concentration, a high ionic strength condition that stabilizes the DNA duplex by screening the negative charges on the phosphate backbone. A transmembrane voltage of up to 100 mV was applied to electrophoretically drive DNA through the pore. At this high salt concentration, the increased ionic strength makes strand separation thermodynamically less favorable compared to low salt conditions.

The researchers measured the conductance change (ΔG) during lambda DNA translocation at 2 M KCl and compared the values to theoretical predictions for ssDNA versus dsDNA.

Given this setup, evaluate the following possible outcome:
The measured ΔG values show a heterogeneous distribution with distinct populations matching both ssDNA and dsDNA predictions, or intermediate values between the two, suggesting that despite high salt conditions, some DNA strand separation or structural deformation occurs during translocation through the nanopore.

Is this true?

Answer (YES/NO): NO